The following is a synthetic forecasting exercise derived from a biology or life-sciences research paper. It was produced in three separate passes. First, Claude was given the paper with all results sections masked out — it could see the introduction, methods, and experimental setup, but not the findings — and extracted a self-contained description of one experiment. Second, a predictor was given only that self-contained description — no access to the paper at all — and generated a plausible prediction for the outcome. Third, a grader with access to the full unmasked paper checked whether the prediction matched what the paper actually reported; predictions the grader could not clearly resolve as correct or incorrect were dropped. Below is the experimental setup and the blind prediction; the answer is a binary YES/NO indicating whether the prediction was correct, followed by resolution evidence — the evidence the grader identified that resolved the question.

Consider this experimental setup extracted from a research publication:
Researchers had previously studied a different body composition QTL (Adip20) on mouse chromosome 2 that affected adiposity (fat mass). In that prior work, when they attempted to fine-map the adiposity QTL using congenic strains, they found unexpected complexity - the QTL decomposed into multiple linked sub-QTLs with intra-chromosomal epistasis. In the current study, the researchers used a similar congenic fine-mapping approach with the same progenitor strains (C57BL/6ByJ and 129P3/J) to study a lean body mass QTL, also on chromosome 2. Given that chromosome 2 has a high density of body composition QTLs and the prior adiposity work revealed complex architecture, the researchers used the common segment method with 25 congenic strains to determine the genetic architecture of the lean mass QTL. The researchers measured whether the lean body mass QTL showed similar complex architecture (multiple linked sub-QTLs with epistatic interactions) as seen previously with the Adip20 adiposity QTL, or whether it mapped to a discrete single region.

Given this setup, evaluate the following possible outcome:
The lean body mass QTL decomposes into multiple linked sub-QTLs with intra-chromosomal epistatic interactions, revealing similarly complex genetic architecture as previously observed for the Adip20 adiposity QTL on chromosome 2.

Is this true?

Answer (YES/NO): NO